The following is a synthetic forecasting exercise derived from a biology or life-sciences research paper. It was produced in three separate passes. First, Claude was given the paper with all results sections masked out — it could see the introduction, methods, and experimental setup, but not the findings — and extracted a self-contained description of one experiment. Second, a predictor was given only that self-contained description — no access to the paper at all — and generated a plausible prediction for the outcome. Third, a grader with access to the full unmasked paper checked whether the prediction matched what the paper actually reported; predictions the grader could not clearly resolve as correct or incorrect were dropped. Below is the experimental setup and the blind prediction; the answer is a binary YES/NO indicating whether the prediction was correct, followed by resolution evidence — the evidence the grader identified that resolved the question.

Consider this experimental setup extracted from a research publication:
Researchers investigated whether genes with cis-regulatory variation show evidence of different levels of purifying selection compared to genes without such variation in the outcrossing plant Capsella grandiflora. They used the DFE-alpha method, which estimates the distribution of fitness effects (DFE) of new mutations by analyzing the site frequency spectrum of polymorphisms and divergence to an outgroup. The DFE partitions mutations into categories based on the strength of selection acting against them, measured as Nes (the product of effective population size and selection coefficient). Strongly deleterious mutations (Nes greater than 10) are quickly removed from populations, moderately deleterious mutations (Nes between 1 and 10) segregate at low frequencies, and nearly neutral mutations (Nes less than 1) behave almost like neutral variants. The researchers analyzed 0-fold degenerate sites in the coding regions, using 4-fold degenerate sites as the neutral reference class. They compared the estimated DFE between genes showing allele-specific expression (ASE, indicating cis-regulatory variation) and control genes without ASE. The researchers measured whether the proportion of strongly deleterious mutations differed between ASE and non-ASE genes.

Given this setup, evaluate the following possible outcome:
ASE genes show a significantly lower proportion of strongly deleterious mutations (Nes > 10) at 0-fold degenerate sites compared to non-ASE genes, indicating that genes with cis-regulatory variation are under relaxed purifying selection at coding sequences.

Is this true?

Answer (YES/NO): YES